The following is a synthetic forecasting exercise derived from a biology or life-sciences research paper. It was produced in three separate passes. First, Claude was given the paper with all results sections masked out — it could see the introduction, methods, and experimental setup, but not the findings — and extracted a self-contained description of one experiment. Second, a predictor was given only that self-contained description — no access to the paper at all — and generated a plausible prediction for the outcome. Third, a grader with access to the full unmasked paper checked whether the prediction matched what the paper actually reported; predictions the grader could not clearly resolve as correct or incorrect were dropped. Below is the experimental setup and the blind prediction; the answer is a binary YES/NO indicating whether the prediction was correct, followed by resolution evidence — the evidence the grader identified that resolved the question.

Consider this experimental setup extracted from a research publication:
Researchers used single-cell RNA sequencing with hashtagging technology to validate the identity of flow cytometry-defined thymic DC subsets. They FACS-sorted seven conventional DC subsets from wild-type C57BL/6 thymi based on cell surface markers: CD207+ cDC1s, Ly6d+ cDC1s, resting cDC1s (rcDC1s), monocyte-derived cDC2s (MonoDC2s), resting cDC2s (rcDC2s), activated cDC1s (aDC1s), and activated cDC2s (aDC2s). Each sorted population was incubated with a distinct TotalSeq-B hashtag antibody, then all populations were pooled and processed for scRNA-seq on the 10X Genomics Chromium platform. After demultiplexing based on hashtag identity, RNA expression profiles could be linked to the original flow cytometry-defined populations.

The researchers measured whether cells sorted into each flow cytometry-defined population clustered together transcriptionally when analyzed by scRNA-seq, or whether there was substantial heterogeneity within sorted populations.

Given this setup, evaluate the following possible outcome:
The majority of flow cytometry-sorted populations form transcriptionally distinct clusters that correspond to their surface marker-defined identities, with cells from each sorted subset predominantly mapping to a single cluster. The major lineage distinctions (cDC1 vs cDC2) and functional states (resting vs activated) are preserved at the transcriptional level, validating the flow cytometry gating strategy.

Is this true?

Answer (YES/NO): YES